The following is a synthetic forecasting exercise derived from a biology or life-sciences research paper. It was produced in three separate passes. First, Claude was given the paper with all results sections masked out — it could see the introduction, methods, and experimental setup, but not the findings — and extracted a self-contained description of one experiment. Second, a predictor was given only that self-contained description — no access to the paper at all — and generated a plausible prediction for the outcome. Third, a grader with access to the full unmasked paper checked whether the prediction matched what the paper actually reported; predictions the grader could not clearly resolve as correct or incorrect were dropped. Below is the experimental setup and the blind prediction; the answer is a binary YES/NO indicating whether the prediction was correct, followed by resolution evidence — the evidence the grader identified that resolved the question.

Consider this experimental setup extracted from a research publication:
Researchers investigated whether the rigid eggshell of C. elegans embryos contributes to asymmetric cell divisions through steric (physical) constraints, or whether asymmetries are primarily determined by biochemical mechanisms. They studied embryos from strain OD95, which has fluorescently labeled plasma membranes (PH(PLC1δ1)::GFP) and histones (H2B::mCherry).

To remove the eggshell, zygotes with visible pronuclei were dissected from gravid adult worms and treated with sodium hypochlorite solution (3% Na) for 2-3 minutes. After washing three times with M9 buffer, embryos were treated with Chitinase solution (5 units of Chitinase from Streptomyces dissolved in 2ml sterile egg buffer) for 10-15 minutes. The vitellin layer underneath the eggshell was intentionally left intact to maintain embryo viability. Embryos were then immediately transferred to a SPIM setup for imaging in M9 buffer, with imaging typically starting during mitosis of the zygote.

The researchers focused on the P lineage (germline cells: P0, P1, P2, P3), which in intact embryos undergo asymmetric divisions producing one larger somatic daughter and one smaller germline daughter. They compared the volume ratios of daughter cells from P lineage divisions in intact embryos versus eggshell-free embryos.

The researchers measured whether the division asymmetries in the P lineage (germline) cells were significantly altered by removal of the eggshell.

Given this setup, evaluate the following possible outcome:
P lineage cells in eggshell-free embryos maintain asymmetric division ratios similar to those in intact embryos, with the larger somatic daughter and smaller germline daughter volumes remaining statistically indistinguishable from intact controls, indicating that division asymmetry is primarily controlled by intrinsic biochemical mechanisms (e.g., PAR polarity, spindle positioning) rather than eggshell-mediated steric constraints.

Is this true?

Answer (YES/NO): YES